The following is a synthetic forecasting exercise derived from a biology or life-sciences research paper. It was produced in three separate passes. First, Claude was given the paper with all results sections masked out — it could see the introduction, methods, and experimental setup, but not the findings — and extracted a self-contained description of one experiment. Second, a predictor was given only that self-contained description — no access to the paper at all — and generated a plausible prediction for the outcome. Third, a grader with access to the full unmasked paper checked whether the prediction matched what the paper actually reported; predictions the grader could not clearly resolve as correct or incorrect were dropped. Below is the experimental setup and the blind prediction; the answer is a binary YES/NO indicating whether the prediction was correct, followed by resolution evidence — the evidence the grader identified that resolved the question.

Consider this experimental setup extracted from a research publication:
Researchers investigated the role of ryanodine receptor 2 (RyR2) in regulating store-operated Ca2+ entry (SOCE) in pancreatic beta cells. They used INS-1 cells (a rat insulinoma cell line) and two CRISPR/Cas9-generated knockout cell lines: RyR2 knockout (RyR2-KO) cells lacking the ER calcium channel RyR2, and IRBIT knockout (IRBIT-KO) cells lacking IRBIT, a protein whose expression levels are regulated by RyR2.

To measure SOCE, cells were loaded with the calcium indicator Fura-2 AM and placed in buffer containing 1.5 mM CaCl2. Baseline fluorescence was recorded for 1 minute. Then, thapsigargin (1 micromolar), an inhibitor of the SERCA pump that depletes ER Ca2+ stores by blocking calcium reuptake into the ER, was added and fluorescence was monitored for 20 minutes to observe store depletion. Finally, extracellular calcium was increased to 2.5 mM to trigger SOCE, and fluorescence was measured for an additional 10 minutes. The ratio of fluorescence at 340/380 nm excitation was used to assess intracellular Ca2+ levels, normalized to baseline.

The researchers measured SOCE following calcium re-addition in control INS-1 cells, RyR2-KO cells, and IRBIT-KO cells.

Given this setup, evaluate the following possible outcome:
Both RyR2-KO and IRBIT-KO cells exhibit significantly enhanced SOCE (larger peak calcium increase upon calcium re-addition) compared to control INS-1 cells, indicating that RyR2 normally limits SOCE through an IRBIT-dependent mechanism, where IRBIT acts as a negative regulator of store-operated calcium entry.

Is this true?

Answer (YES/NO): NO